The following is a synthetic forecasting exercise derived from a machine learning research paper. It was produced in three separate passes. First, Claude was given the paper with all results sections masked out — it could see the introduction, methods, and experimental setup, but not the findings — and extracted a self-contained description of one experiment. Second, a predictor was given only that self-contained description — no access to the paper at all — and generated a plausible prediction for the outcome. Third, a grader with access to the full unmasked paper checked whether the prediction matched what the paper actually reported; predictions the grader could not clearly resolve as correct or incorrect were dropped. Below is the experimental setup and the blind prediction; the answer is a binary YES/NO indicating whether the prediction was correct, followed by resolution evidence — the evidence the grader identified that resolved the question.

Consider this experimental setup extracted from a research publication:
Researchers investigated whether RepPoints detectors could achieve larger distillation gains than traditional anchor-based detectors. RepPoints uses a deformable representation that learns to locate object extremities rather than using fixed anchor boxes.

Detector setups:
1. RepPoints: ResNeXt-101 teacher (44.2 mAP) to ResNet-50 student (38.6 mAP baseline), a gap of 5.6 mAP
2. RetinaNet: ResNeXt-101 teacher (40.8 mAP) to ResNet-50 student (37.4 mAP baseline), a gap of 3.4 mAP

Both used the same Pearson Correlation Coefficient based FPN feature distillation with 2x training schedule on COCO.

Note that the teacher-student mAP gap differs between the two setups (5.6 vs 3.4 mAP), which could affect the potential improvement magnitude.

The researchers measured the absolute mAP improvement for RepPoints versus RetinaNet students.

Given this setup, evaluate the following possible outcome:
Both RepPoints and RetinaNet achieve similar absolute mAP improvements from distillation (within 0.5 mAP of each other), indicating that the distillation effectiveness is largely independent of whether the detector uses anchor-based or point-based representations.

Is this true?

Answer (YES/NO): YES